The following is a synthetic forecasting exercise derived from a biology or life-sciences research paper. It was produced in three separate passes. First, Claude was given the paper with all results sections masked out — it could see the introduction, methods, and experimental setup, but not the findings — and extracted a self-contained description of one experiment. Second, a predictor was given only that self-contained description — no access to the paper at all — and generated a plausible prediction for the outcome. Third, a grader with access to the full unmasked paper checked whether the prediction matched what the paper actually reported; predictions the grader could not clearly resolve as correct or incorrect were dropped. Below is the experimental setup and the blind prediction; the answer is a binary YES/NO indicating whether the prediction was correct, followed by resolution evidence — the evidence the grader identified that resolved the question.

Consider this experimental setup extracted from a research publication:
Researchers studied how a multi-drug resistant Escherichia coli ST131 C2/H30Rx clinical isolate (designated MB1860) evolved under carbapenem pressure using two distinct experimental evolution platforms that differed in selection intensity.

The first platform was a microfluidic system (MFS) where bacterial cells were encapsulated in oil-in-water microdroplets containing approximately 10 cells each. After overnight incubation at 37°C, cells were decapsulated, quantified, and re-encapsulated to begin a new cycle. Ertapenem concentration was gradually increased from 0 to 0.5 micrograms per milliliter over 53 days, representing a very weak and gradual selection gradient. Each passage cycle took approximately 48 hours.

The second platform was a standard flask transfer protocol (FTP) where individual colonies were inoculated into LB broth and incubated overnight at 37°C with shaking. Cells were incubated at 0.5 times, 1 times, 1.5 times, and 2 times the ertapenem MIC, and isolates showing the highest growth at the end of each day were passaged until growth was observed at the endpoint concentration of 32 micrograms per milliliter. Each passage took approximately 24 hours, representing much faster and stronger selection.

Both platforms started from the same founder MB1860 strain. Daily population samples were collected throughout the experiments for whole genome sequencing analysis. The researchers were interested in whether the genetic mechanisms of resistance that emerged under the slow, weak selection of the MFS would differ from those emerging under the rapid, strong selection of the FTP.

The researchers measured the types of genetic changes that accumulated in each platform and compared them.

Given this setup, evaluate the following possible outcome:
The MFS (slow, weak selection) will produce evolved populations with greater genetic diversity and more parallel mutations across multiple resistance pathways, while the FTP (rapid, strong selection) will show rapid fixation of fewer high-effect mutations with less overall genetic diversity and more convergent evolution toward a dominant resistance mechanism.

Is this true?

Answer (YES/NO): NO